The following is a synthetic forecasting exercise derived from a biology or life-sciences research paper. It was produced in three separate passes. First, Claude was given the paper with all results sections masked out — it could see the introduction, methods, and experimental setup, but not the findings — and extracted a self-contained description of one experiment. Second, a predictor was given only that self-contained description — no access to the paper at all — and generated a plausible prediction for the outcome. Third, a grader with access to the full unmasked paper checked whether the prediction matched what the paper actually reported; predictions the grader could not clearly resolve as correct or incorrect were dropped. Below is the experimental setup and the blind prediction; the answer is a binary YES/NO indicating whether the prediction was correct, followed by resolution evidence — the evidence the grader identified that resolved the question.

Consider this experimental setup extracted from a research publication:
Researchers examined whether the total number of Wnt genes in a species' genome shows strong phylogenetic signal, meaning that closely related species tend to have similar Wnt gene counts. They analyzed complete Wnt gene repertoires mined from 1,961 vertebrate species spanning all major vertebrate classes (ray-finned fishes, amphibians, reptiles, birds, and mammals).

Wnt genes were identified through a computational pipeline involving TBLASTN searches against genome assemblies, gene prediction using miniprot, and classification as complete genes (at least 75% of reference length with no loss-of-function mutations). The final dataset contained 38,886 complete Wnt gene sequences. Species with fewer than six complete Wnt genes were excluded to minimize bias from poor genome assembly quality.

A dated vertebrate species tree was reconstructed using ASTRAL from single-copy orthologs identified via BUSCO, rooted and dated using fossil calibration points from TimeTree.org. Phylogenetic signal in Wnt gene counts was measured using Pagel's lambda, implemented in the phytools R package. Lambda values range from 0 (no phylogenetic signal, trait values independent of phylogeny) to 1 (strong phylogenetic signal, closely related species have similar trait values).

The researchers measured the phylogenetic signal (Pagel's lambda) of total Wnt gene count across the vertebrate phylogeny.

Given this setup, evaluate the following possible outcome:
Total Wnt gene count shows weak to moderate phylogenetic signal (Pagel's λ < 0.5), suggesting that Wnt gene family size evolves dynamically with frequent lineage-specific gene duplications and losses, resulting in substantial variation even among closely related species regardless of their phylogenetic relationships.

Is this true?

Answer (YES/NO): NO